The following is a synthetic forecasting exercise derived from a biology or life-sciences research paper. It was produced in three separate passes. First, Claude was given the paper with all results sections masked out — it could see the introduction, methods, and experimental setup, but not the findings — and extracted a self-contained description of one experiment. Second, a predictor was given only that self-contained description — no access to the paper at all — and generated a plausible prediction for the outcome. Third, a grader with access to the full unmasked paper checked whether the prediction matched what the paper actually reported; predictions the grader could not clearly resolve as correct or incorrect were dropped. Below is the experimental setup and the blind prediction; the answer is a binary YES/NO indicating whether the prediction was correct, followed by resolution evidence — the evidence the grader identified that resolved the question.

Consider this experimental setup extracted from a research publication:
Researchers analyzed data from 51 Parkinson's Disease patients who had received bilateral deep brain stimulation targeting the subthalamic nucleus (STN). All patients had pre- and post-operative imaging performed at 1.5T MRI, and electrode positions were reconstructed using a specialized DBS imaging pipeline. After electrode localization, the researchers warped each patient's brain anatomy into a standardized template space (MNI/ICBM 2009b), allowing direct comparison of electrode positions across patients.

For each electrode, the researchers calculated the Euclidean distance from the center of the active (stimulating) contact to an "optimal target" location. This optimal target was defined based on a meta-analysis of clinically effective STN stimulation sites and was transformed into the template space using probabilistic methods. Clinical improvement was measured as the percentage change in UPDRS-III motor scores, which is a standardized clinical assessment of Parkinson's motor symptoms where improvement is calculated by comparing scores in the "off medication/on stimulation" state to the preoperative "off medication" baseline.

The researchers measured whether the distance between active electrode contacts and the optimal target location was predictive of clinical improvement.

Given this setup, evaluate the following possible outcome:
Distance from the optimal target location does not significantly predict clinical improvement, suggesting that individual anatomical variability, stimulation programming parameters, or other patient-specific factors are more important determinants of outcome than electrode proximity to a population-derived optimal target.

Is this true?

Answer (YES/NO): NO